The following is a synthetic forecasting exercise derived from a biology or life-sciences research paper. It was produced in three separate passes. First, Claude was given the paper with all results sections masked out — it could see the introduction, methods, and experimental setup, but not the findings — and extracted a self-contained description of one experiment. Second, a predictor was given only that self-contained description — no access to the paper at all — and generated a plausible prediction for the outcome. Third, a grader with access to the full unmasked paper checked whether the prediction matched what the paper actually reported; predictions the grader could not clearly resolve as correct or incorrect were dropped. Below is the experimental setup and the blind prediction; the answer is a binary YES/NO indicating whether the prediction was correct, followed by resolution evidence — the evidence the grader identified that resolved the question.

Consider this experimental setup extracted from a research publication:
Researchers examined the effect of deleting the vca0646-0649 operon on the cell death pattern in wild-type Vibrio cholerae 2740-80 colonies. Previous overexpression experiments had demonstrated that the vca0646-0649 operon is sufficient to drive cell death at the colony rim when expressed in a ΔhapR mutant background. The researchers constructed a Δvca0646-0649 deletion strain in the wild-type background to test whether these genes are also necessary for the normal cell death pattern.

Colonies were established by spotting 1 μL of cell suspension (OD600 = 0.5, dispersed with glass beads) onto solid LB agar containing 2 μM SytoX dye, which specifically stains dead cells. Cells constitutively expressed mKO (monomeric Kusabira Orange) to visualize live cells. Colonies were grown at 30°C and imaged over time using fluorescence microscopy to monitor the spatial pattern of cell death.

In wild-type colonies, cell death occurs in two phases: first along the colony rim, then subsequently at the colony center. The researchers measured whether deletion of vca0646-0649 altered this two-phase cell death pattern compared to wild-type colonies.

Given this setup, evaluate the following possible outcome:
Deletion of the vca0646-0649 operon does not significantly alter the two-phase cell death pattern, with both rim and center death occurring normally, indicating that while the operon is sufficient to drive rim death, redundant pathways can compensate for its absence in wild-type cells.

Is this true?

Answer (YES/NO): YES